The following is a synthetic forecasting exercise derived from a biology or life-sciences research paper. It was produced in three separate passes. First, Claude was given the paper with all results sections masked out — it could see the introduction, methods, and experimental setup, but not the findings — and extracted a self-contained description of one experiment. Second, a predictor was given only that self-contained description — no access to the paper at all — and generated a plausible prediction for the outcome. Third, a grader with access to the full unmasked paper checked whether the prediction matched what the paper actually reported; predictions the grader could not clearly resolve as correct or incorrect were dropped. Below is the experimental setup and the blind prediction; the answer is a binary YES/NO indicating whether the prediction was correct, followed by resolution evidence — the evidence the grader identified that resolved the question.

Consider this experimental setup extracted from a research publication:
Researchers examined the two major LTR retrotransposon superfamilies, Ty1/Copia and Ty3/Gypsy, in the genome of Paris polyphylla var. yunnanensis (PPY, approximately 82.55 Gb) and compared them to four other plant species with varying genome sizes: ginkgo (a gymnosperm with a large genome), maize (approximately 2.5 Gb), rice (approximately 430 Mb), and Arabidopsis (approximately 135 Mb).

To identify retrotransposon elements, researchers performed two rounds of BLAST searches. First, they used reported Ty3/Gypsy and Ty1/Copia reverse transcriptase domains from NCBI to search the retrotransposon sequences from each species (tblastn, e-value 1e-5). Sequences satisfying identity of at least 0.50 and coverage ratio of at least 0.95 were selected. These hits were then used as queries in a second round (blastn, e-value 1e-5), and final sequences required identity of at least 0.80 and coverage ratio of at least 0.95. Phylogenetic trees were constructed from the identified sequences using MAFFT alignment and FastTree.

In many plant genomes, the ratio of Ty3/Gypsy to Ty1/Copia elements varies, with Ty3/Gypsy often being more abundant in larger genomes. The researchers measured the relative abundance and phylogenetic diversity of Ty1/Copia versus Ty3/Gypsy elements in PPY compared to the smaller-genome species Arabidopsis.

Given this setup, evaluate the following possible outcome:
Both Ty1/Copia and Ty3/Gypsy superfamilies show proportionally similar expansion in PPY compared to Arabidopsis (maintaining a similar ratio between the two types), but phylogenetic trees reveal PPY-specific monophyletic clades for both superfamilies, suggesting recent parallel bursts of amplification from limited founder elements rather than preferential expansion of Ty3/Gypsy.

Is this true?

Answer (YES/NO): NO